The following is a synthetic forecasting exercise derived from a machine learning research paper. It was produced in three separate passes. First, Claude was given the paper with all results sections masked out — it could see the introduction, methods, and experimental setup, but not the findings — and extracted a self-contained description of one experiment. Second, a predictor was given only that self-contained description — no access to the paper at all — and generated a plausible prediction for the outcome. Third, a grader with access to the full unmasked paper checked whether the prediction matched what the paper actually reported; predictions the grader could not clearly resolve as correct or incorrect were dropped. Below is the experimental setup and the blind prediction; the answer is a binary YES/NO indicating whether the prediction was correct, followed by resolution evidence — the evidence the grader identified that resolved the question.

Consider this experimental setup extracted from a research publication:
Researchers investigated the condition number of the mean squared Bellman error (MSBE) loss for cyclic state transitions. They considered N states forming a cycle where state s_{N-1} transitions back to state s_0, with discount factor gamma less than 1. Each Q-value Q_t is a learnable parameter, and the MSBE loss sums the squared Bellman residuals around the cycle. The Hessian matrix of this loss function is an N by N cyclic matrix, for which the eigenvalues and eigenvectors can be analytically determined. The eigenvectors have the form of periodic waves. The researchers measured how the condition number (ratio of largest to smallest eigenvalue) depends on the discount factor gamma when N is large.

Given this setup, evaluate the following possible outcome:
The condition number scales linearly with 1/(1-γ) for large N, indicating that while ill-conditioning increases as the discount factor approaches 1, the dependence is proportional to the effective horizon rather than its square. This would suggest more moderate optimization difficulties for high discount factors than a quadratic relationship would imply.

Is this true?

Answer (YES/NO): NO